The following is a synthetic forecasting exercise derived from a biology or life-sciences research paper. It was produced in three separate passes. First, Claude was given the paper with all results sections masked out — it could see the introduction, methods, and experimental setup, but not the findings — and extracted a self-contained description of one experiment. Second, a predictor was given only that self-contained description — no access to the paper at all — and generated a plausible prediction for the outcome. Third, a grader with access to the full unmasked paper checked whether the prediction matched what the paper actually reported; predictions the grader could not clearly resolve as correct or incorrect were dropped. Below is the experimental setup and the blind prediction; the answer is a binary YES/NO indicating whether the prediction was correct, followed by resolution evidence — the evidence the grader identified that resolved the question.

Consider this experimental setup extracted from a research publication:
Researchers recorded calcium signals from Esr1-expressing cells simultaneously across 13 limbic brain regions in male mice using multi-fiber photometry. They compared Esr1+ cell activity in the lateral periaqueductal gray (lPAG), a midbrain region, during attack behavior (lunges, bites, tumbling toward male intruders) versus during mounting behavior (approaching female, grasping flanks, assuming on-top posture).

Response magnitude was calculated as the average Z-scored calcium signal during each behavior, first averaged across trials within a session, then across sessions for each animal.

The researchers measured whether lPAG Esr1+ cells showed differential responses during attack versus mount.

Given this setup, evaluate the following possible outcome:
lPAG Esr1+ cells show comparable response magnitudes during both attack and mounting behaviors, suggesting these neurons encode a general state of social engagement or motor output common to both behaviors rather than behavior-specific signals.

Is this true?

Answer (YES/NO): NO